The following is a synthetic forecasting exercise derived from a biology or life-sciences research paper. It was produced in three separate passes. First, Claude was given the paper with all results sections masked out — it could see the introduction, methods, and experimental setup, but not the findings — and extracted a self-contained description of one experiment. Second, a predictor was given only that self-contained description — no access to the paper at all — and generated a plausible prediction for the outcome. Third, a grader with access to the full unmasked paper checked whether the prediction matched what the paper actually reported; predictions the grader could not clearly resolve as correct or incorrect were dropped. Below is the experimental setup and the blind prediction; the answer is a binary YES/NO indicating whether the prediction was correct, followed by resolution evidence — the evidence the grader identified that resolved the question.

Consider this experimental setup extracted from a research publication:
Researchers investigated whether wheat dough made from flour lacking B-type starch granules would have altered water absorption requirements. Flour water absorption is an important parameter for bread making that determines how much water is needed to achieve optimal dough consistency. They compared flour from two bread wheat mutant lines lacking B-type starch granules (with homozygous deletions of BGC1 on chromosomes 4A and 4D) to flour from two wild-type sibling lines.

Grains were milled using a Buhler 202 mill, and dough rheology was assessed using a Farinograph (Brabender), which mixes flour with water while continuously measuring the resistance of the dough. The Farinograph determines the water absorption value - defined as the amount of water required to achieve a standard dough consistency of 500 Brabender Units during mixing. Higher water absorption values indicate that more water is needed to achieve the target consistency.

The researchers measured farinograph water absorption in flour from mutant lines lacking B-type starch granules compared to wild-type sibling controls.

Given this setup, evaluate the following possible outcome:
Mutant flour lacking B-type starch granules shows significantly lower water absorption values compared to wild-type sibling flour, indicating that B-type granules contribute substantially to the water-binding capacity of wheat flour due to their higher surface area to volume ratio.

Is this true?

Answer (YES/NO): NO